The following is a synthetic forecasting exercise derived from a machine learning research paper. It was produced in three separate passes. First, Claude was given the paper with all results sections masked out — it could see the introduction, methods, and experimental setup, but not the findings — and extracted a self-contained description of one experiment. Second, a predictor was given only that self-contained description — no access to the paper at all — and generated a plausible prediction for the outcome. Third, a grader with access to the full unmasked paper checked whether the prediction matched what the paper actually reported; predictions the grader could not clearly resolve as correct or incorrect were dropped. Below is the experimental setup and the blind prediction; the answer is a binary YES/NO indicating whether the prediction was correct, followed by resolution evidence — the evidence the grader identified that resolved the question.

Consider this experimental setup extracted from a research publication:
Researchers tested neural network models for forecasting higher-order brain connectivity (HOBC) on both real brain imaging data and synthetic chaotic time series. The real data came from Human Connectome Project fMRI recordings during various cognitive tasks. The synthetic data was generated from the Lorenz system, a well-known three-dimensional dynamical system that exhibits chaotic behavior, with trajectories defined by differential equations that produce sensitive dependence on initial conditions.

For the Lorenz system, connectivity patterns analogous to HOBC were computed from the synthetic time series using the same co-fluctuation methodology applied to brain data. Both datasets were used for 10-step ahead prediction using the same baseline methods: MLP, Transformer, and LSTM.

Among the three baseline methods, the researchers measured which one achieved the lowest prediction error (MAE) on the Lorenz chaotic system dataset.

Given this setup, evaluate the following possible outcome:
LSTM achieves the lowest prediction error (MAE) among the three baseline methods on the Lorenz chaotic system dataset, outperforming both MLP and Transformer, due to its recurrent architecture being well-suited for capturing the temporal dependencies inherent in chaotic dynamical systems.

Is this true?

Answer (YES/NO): NO